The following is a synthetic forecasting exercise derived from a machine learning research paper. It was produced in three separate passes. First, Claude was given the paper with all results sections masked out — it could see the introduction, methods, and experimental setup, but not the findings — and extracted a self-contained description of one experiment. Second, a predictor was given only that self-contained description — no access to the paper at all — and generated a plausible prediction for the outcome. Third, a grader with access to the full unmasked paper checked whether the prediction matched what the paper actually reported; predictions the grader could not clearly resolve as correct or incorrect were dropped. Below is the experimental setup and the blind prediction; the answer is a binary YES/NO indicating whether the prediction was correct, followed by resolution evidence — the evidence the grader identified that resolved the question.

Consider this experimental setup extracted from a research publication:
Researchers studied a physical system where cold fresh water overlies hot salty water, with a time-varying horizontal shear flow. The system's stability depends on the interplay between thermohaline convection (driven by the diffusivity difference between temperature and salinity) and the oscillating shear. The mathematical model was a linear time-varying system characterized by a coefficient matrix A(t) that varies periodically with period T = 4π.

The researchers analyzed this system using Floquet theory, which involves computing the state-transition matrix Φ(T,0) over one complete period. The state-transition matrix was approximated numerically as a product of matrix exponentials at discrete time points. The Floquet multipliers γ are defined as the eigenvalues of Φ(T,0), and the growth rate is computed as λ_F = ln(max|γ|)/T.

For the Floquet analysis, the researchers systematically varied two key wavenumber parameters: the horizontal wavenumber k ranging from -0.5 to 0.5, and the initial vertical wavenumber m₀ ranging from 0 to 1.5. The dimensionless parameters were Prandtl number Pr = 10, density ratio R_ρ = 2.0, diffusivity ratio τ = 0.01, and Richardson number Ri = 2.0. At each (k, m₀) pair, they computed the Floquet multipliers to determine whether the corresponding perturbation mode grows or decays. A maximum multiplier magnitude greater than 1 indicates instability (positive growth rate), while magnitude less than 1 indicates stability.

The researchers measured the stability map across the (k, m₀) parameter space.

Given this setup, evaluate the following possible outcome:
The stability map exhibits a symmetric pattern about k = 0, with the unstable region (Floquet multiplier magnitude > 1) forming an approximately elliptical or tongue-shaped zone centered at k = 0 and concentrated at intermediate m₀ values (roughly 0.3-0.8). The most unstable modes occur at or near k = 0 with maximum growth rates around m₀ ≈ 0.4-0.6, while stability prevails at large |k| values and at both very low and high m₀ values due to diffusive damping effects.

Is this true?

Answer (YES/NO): NO